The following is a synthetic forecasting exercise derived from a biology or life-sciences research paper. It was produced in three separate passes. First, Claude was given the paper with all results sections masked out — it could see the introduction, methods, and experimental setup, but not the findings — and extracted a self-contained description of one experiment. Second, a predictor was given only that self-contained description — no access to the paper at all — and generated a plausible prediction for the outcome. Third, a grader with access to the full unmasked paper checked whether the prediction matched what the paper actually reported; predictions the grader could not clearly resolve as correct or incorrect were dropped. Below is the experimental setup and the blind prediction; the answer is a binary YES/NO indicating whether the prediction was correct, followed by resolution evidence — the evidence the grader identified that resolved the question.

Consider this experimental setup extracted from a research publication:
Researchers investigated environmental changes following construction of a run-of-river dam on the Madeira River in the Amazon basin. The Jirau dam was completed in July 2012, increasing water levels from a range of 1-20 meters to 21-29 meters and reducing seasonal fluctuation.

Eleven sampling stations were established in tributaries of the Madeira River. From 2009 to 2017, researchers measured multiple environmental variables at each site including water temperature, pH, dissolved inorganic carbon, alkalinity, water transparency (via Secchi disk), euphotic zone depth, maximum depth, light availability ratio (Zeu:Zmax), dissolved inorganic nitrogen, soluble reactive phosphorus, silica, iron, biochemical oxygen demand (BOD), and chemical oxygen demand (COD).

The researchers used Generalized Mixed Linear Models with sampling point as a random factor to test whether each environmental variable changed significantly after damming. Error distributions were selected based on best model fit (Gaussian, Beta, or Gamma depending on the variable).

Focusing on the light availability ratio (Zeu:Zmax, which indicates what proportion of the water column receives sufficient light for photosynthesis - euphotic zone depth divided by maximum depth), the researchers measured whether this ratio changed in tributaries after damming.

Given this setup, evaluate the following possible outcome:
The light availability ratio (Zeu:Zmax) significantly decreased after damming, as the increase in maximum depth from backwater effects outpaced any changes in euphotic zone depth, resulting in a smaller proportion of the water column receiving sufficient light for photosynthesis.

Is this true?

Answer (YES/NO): YES